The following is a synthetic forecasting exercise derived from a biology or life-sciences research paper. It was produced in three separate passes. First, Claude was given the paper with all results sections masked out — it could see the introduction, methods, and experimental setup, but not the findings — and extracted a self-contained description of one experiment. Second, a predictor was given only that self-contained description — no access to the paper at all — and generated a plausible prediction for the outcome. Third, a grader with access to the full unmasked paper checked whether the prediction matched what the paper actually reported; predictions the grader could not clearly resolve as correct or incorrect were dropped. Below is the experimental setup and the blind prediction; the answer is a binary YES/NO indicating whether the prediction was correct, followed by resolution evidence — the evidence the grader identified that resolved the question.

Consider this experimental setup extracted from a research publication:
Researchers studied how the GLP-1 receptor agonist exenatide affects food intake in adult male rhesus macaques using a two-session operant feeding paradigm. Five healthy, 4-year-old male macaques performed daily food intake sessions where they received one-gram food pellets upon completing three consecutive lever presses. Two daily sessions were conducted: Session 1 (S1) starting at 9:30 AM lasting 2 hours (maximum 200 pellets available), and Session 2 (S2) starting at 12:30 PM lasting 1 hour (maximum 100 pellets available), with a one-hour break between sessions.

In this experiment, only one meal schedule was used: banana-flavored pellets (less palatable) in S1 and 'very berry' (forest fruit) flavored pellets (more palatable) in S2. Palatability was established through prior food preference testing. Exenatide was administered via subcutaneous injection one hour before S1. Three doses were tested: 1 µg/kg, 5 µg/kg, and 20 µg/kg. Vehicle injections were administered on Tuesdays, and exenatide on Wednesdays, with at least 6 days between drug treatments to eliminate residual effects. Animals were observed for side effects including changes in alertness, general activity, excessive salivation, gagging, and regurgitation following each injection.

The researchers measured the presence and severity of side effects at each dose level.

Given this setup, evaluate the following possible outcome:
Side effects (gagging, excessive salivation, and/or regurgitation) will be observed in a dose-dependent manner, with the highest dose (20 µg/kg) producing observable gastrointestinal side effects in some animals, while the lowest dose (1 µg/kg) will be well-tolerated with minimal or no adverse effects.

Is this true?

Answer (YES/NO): NO